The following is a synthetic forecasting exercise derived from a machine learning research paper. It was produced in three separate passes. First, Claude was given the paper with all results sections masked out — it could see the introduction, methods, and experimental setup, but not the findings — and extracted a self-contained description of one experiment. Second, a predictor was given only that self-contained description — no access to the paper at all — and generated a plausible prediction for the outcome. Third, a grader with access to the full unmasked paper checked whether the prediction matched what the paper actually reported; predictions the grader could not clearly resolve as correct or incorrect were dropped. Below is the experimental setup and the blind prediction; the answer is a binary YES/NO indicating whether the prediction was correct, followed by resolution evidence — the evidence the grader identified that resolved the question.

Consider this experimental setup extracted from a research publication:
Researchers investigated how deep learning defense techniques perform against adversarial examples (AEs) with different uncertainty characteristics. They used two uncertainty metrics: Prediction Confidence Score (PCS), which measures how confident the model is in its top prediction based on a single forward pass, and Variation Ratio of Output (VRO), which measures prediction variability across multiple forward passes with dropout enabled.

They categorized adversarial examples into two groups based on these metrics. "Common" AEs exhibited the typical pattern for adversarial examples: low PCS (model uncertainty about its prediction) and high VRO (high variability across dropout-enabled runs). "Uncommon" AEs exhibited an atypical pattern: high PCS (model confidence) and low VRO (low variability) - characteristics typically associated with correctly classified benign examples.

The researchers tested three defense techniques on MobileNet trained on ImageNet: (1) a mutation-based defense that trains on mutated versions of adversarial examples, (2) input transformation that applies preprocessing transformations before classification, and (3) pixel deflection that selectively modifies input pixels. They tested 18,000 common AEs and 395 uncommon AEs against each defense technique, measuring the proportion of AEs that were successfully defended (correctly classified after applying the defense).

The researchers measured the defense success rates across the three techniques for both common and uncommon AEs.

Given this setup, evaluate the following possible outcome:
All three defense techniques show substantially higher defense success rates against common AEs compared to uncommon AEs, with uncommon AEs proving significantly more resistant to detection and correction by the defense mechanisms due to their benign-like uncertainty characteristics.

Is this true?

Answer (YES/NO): NO